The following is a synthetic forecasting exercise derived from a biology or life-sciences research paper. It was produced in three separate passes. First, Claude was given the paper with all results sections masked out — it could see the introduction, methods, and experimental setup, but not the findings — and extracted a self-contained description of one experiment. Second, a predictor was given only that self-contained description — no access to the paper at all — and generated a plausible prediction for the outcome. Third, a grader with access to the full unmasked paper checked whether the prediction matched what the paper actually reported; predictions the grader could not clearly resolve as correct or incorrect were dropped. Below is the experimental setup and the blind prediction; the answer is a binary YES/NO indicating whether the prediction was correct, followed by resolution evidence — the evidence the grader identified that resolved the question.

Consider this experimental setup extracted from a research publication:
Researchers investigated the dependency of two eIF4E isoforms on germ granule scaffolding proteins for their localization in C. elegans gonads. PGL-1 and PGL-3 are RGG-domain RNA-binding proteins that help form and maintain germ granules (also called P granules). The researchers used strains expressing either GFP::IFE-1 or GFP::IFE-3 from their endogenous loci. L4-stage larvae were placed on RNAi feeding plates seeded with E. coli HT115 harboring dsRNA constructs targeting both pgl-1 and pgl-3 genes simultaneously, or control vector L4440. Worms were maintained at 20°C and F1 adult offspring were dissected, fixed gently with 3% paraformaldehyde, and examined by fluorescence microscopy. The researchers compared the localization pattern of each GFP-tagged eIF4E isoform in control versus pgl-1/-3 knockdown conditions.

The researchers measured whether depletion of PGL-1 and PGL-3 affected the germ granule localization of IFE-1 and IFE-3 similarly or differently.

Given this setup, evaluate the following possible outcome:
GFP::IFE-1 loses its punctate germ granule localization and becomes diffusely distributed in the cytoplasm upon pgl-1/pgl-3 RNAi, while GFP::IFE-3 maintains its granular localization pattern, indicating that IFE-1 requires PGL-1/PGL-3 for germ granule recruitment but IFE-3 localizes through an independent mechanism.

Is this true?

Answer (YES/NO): NO